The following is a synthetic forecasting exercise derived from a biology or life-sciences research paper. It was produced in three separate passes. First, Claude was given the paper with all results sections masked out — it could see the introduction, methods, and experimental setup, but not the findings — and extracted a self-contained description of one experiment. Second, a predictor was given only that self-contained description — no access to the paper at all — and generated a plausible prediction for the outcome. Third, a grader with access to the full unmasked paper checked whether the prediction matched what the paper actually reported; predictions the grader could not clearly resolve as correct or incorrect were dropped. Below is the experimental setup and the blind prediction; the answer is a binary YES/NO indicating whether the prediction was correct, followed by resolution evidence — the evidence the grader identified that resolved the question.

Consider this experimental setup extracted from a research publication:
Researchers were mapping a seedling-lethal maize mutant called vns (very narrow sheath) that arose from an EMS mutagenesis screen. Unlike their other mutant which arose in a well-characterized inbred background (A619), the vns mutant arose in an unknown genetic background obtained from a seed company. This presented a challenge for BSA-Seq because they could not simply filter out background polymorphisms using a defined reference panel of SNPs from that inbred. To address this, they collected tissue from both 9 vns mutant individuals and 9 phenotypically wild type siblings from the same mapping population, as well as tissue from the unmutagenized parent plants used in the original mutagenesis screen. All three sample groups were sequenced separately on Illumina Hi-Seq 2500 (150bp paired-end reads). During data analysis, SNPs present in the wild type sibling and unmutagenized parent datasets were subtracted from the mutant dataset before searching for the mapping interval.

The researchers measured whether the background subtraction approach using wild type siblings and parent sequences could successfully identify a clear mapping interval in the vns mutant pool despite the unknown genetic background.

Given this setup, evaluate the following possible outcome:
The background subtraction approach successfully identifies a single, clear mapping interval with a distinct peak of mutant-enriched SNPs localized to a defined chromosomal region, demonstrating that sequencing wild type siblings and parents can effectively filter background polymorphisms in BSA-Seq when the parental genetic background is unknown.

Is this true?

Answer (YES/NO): YES